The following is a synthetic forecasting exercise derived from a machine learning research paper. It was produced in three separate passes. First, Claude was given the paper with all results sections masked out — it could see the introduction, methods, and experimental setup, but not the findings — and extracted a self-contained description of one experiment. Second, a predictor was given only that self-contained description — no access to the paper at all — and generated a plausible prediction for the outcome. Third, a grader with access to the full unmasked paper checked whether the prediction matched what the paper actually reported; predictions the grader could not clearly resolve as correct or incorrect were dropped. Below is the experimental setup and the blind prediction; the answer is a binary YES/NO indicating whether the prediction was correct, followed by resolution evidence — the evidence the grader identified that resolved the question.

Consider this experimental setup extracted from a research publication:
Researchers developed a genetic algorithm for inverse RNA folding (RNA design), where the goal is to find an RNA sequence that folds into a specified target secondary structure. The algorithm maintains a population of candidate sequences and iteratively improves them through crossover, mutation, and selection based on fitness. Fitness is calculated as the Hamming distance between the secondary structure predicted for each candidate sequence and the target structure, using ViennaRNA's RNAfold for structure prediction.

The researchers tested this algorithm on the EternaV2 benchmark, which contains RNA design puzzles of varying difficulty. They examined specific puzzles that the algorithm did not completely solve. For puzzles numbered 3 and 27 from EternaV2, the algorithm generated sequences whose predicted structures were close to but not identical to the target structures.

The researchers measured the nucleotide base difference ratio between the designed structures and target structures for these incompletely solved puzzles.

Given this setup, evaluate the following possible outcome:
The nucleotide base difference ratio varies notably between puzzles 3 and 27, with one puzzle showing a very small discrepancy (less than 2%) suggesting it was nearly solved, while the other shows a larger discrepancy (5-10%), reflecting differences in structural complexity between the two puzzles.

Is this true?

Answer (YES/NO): NO